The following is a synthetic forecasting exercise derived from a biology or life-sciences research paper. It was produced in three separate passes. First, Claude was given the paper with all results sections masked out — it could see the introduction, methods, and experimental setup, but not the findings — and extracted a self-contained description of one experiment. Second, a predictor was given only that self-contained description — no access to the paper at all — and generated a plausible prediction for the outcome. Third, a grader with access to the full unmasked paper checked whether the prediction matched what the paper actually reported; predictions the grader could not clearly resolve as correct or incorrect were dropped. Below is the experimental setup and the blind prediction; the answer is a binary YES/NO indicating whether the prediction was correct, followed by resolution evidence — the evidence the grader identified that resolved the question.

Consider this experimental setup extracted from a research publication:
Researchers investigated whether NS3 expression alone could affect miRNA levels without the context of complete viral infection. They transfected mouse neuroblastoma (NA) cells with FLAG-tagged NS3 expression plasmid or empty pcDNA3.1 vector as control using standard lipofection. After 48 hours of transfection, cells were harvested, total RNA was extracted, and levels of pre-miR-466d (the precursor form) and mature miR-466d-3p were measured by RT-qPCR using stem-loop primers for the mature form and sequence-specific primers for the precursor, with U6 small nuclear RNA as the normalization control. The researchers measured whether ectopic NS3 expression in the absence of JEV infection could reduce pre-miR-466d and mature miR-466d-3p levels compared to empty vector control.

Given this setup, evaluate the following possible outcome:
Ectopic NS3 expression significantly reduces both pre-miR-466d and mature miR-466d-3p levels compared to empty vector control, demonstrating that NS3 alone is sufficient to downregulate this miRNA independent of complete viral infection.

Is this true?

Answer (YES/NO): NO